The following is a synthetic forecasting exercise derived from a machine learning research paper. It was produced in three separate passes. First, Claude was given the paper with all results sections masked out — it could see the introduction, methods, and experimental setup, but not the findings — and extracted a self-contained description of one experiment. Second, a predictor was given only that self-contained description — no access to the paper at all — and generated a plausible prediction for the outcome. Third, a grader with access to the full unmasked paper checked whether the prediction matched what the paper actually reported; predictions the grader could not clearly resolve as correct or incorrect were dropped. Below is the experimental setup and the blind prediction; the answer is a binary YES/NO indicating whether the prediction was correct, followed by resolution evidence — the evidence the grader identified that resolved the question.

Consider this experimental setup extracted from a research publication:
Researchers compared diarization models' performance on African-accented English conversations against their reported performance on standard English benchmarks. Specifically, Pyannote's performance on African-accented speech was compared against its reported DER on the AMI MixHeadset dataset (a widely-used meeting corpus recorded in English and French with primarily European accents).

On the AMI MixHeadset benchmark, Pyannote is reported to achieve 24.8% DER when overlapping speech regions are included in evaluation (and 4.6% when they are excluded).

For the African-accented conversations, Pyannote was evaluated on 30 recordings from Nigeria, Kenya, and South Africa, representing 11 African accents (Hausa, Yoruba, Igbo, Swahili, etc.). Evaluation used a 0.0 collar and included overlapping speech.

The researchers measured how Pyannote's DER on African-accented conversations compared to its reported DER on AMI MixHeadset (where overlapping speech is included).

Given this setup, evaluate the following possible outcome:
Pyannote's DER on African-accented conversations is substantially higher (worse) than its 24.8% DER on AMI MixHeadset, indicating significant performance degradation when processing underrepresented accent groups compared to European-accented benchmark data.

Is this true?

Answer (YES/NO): NO